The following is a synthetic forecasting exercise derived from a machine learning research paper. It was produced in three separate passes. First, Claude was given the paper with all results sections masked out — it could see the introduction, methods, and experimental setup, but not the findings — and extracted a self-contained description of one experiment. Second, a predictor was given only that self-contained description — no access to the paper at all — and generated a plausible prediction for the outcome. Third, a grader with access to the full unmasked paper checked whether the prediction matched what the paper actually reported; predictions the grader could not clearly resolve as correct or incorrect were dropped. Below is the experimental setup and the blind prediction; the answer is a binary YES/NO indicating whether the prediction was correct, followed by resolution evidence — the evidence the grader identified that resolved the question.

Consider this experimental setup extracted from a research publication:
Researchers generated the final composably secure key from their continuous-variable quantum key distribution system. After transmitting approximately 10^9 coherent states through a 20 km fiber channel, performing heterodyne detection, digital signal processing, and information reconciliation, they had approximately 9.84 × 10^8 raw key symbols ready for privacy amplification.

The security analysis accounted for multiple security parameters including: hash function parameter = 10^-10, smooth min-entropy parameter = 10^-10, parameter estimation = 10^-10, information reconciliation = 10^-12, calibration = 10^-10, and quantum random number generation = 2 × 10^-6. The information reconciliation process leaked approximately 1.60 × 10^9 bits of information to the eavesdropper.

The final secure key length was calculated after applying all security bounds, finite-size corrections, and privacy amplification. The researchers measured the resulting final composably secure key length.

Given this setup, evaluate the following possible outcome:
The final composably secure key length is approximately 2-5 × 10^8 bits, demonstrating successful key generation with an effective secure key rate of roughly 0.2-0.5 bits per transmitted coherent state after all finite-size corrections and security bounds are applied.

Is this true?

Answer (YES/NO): NO